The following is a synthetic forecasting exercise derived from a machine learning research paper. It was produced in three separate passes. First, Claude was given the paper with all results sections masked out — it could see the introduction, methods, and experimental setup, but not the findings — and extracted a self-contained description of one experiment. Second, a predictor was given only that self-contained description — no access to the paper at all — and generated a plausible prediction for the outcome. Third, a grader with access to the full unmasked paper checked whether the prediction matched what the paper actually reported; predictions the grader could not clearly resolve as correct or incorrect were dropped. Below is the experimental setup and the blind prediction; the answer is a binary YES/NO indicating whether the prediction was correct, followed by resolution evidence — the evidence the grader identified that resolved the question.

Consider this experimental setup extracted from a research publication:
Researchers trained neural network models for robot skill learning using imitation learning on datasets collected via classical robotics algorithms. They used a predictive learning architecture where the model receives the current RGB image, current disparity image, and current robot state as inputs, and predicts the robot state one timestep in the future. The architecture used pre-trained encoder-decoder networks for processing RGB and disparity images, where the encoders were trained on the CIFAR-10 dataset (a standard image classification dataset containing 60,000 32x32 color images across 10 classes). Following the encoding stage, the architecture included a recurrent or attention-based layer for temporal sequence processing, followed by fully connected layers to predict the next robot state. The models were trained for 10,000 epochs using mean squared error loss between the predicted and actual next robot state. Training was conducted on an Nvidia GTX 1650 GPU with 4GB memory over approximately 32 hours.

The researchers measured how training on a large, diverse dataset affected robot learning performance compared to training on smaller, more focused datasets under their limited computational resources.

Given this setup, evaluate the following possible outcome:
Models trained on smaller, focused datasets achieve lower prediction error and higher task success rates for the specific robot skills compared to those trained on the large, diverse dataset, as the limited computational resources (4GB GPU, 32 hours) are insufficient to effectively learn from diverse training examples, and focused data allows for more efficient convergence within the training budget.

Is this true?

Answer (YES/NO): YES